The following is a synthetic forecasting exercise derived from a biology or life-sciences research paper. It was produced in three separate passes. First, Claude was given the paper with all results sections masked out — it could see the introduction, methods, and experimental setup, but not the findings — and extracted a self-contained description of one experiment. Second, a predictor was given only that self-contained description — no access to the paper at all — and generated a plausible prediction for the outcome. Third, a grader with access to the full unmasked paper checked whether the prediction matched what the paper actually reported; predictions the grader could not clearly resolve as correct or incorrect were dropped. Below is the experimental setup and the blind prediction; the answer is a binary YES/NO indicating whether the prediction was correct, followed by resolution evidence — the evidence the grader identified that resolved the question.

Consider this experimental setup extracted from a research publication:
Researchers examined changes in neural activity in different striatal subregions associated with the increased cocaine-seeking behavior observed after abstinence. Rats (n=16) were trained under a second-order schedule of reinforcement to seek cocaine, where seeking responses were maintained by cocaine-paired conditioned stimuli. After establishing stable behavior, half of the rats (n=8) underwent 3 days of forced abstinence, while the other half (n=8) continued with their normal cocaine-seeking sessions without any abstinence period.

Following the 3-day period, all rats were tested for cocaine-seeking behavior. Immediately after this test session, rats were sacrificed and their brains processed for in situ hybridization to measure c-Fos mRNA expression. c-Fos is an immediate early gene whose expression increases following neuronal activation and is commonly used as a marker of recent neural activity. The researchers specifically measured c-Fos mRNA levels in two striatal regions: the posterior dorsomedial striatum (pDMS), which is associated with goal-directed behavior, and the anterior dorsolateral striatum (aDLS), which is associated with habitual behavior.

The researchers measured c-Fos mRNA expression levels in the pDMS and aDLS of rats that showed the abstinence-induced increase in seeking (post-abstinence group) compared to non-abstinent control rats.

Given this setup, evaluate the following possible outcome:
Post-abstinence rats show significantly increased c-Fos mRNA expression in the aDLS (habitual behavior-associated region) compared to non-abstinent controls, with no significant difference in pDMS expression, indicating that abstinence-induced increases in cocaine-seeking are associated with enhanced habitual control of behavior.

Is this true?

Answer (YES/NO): NO